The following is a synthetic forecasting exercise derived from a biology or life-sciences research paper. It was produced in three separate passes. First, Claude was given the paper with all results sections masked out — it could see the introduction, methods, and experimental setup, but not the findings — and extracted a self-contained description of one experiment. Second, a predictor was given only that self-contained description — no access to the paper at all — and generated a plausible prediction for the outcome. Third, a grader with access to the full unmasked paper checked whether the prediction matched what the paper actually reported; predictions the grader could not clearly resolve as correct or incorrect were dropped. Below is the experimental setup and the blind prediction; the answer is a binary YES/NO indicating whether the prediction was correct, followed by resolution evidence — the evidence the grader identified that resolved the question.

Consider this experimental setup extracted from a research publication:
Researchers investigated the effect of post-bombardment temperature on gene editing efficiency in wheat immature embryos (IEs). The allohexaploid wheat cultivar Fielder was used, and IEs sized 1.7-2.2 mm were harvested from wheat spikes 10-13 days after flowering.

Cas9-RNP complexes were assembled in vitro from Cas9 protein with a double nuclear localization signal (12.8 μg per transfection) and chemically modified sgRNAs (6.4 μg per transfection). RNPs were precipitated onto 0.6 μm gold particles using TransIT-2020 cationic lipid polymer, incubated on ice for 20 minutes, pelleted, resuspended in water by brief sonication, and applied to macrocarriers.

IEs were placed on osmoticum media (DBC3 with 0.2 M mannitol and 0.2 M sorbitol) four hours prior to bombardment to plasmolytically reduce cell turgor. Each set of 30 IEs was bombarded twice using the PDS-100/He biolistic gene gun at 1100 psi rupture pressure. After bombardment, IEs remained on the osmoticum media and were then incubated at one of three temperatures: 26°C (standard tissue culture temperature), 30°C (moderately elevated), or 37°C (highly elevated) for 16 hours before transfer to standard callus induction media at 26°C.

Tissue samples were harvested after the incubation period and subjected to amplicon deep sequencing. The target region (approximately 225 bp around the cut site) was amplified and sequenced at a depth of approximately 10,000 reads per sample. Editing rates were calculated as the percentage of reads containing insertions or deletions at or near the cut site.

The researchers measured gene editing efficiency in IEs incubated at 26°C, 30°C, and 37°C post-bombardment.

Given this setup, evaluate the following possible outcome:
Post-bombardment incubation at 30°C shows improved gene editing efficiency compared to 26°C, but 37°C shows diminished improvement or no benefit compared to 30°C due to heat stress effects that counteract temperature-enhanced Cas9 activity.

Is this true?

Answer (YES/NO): YES